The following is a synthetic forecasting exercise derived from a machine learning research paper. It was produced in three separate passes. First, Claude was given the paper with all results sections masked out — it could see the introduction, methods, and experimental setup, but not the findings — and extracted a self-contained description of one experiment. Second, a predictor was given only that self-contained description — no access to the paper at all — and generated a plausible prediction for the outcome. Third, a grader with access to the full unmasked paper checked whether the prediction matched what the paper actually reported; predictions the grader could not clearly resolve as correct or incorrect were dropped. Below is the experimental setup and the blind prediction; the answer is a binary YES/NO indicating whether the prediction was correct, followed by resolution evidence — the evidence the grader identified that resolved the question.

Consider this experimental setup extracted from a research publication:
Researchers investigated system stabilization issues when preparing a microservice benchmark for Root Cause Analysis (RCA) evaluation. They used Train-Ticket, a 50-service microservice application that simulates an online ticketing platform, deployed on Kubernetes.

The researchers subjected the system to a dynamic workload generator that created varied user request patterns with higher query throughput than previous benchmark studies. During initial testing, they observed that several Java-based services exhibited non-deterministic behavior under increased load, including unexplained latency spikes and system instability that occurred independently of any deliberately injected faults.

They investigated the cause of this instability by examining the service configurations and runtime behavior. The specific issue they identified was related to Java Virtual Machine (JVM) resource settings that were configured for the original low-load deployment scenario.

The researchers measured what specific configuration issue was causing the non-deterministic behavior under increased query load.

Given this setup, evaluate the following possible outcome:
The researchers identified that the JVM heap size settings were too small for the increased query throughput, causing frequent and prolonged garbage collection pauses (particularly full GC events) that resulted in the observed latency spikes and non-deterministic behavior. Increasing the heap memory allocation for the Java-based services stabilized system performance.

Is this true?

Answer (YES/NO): NO